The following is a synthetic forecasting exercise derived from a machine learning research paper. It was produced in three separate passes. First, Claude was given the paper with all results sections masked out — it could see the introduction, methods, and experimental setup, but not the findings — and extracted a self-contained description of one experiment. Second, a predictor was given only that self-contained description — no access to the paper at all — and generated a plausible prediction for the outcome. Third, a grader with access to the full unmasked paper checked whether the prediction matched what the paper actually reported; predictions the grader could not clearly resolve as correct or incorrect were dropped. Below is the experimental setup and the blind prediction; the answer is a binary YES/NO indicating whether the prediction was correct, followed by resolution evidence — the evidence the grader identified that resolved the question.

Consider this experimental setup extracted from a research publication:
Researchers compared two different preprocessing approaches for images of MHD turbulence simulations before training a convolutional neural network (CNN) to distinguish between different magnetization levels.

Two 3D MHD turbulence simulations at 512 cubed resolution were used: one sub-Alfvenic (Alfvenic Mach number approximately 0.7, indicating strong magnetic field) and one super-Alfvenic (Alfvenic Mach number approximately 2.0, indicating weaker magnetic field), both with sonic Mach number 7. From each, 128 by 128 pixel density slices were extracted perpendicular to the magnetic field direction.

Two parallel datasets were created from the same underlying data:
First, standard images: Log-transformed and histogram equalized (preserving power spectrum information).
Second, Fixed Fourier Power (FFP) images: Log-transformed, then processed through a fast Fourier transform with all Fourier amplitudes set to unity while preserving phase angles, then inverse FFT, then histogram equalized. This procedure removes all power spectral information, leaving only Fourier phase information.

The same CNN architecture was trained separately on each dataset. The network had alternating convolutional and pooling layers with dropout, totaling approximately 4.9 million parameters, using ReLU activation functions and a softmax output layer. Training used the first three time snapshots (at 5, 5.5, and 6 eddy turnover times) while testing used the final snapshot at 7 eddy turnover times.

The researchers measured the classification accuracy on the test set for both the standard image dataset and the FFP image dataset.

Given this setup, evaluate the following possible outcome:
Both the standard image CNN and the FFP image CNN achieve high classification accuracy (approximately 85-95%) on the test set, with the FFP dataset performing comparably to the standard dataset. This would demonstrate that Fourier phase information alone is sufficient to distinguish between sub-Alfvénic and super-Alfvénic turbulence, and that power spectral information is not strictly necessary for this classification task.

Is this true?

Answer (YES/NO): NO